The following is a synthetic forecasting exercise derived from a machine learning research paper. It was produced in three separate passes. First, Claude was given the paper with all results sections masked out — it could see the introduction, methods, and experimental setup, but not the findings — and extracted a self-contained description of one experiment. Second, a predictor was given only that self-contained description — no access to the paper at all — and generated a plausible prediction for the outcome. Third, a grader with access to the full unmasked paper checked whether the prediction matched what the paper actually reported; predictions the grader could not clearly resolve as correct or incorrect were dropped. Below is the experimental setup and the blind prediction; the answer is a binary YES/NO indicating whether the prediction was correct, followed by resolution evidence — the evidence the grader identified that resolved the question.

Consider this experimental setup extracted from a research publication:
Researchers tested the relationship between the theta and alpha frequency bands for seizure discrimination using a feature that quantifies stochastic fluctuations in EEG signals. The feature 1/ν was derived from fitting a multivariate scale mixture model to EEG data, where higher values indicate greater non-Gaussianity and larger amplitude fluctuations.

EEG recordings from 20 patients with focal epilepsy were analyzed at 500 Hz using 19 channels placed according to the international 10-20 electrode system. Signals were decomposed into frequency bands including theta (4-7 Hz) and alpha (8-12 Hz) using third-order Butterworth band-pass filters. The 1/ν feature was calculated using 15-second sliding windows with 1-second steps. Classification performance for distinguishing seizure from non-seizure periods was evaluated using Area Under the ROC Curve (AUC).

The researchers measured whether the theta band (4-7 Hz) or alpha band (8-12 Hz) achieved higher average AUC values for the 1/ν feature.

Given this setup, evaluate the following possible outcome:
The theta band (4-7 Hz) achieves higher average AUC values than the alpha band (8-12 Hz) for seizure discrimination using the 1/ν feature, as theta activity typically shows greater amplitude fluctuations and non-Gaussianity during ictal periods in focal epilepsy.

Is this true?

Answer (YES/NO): YES